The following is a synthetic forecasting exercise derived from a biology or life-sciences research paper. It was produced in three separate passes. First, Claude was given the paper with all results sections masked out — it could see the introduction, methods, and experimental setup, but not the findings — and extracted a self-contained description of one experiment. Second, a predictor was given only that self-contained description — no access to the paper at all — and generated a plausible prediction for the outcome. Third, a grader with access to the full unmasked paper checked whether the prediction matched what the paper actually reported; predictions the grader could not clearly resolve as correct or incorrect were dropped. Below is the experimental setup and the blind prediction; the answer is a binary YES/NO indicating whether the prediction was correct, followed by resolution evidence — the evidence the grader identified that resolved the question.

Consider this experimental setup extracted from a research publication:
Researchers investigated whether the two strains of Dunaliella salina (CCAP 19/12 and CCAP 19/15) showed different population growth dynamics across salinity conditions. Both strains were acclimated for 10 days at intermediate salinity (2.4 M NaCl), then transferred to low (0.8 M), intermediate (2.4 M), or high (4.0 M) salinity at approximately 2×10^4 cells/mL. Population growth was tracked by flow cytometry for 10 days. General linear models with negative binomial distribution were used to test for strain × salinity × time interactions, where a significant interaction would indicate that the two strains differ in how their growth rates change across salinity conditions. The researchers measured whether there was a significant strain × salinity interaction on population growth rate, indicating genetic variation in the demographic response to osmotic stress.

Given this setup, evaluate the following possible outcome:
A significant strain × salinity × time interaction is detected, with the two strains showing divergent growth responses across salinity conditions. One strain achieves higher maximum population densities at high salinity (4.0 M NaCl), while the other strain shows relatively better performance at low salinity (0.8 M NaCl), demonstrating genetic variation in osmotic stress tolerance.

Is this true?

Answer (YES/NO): NO